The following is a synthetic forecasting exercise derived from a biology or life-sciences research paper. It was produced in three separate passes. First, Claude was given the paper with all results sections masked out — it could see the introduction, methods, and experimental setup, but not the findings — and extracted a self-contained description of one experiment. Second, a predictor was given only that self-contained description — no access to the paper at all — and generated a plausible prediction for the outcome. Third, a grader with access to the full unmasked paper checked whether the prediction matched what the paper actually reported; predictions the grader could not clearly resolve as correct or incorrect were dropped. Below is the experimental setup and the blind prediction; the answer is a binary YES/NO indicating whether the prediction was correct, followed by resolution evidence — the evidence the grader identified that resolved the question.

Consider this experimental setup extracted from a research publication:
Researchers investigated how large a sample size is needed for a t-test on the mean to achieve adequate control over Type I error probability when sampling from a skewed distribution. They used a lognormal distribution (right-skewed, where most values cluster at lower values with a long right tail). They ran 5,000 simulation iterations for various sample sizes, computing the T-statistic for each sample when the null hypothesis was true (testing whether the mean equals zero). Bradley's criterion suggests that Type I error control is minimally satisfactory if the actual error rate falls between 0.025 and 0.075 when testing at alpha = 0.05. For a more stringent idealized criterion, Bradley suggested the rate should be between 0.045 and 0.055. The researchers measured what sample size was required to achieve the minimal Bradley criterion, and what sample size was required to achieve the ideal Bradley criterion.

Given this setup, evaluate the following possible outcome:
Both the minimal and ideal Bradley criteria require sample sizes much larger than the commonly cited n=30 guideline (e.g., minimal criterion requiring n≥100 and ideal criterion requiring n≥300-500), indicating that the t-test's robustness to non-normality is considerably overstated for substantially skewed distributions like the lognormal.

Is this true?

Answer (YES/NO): NO